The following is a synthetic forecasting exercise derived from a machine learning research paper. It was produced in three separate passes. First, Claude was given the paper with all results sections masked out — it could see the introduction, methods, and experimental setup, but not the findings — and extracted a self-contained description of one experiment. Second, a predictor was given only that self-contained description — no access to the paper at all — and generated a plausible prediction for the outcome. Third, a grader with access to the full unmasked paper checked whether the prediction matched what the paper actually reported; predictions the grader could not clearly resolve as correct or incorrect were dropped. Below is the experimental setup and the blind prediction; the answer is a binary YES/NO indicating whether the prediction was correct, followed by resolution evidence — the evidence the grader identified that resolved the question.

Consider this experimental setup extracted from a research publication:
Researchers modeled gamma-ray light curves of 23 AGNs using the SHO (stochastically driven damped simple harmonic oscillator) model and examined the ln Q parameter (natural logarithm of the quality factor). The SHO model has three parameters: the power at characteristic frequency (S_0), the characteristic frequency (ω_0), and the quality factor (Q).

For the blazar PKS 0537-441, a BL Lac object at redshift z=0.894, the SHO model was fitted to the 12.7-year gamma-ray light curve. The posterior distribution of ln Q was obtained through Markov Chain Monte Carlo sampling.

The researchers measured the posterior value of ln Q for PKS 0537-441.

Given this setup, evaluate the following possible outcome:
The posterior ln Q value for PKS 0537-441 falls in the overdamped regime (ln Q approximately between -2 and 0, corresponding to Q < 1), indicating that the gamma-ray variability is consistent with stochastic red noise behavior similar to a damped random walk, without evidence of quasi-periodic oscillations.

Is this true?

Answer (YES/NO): NO